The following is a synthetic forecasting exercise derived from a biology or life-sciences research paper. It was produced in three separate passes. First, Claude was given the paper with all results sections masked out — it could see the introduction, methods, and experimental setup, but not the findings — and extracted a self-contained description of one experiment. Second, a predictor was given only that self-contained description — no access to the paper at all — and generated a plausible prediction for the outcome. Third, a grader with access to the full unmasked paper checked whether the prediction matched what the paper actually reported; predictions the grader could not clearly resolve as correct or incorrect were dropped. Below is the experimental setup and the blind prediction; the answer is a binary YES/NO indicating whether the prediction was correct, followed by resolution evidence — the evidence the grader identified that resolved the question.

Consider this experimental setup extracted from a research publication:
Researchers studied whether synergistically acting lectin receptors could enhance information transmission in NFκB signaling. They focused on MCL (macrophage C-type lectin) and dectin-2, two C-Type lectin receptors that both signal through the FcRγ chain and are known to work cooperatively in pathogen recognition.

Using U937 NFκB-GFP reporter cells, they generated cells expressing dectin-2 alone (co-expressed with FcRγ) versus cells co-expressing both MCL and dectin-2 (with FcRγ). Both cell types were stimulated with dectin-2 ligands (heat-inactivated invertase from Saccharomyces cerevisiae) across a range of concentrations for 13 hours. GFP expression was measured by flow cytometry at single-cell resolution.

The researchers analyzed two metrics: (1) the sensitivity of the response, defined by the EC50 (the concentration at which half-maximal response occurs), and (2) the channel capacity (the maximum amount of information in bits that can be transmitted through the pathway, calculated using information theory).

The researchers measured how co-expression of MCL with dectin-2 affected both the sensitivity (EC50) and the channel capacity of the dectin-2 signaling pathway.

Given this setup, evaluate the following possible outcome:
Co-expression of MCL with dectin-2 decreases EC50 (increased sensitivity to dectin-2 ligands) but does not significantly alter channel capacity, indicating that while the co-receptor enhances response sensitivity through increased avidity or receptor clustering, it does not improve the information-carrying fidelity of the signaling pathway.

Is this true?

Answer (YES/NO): NO